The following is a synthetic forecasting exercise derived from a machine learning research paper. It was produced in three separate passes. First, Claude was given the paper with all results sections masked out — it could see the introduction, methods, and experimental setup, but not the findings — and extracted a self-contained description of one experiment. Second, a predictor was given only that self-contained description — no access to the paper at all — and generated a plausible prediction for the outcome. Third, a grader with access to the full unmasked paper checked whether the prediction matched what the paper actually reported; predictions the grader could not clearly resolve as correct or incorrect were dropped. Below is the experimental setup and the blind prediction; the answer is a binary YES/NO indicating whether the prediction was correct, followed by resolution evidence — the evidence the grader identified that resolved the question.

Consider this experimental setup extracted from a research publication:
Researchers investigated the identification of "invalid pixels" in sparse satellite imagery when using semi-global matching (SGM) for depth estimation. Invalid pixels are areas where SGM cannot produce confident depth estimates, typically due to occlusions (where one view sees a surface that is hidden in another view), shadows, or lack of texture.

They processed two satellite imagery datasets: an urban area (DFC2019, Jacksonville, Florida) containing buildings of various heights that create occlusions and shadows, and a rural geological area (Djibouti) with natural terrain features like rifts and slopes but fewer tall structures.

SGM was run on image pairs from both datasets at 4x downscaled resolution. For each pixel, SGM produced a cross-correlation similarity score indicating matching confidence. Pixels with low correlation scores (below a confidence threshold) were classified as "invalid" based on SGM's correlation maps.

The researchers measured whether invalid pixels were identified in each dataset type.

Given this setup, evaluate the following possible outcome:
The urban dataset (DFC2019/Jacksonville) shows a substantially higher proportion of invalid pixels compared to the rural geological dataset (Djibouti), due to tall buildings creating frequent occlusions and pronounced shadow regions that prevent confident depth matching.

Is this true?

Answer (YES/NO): YES